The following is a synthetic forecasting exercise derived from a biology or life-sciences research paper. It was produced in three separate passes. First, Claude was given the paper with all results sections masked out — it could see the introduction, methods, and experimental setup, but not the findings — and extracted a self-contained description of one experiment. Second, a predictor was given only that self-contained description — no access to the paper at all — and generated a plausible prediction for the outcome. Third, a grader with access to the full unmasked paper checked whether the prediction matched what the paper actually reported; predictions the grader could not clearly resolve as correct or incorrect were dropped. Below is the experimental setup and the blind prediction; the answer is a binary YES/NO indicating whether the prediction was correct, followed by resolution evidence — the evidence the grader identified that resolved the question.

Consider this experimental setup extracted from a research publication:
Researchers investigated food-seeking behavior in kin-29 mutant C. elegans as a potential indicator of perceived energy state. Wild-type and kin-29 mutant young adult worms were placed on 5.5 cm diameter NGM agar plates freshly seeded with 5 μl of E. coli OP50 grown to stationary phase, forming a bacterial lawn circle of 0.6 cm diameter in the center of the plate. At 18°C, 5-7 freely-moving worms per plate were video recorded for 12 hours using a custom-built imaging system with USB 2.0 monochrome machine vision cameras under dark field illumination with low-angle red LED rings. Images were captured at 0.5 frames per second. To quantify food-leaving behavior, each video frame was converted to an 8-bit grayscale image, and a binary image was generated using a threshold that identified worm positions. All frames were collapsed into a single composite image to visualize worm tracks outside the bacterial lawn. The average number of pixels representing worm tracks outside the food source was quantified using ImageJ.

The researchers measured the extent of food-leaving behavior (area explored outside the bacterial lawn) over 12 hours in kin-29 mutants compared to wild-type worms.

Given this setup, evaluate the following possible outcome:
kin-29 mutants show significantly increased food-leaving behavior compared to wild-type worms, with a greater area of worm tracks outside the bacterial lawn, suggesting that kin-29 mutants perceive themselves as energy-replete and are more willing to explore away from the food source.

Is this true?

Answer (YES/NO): NO